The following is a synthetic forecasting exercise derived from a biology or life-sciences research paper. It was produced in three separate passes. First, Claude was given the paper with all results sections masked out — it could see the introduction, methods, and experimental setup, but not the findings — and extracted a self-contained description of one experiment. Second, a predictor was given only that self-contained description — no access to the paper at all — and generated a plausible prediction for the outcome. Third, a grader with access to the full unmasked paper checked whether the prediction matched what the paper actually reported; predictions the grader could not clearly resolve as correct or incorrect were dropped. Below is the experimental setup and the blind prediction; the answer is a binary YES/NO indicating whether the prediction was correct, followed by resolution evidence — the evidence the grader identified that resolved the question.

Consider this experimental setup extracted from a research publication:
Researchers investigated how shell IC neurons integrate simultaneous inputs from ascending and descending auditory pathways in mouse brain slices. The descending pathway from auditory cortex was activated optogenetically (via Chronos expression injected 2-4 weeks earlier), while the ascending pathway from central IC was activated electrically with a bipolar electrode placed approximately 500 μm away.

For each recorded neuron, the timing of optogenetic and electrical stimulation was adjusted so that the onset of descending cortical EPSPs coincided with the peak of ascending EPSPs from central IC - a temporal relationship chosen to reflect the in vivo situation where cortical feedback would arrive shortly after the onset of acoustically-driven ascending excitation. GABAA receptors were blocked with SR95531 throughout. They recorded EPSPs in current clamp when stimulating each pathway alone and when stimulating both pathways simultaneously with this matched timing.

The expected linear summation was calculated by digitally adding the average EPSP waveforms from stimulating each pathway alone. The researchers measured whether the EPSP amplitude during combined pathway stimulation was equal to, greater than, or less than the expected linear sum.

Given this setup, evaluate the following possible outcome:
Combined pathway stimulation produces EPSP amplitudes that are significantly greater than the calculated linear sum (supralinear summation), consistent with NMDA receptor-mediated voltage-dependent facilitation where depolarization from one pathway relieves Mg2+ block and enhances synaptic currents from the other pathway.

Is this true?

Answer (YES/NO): YES